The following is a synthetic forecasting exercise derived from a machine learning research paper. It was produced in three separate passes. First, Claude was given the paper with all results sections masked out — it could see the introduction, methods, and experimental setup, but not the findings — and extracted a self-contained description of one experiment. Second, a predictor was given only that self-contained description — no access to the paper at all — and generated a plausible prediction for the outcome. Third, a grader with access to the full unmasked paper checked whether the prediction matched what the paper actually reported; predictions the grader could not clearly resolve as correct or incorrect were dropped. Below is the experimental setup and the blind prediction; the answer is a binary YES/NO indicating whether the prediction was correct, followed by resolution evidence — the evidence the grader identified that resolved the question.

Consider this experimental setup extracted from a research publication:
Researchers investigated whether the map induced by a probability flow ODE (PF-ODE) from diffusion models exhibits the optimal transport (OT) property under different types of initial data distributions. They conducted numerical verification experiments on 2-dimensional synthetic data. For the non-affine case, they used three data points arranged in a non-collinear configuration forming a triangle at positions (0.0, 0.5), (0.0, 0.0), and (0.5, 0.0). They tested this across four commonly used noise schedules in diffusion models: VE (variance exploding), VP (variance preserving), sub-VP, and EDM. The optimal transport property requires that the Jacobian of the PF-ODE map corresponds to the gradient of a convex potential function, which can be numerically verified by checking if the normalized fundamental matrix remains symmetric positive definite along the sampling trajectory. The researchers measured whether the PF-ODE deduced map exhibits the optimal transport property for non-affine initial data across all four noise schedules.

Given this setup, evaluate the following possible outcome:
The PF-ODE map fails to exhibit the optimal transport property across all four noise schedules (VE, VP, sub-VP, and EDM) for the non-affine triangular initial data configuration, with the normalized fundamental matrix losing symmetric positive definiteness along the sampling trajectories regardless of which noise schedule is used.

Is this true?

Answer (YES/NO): YES